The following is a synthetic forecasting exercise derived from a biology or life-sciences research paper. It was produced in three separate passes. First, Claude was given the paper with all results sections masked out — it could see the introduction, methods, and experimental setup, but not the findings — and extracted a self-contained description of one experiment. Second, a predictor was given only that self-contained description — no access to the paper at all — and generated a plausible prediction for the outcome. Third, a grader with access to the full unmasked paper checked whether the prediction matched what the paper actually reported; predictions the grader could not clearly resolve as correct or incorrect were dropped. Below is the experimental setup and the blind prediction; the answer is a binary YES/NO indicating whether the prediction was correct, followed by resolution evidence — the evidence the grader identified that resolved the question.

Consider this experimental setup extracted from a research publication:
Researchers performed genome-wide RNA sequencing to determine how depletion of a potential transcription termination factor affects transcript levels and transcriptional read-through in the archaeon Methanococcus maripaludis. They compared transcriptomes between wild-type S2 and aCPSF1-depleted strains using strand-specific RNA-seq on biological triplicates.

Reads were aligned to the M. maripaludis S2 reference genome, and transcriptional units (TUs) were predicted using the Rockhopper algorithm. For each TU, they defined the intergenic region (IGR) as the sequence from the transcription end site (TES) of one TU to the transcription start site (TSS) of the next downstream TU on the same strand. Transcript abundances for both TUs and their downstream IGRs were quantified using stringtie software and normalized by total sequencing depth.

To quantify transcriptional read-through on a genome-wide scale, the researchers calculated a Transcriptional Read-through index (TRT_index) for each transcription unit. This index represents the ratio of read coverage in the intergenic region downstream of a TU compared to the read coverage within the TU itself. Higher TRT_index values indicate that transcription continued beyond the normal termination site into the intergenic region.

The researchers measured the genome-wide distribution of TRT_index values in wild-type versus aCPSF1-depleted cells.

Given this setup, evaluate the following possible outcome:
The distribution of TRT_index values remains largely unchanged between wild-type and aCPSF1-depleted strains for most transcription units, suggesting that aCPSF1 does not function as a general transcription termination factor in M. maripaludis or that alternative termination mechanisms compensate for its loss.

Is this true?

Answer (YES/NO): NO